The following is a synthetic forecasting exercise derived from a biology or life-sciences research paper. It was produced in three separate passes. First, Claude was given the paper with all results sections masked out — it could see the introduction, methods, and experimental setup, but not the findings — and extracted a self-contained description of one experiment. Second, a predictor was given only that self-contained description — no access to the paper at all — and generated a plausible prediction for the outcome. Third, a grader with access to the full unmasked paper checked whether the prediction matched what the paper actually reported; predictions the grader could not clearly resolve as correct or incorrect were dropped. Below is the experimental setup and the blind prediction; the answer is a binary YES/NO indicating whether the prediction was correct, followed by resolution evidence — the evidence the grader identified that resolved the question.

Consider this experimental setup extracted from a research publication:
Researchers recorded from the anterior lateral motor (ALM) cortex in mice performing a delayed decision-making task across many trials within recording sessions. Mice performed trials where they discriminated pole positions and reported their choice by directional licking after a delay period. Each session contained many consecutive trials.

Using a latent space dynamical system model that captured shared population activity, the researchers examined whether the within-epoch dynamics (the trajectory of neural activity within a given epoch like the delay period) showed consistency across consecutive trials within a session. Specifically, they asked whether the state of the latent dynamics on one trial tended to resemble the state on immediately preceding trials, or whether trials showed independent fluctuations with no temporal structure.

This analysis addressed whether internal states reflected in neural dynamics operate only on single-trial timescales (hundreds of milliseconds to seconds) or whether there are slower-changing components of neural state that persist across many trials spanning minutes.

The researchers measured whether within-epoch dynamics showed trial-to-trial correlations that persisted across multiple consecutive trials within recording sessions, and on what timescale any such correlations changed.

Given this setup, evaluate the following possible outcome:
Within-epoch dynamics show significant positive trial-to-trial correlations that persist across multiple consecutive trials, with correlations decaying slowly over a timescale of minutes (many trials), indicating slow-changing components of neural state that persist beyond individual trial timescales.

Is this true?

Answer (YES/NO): YES